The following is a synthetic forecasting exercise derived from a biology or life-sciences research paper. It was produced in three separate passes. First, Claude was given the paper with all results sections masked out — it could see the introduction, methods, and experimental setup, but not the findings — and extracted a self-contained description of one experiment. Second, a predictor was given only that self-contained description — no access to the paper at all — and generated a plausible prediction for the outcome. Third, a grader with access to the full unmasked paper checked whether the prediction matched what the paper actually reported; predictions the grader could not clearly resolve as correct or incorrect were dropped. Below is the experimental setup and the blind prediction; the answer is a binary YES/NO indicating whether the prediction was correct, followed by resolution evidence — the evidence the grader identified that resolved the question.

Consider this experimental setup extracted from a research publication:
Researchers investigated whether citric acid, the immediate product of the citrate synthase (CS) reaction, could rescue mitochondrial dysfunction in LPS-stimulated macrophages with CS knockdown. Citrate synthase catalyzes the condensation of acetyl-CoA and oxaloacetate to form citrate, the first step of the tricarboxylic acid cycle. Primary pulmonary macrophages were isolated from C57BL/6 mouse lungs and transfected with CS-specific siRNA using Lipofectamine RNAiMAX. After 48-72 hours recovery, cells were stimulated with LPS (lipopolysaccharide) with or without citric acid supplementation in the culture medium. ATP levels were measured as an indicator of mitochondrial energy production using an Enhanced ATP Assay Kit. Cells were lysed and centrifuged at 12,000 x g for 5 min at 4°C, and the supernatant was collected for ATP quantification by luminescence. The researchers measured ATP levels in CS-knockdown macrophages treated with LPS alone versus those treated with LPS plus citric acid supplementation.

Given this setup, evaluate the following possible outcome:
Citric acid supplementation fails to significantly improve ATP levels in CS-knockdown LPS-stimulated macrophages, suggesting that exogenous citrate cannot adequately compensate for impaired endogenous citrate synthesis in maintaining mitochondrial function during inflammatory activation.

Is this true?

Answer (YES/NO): NO